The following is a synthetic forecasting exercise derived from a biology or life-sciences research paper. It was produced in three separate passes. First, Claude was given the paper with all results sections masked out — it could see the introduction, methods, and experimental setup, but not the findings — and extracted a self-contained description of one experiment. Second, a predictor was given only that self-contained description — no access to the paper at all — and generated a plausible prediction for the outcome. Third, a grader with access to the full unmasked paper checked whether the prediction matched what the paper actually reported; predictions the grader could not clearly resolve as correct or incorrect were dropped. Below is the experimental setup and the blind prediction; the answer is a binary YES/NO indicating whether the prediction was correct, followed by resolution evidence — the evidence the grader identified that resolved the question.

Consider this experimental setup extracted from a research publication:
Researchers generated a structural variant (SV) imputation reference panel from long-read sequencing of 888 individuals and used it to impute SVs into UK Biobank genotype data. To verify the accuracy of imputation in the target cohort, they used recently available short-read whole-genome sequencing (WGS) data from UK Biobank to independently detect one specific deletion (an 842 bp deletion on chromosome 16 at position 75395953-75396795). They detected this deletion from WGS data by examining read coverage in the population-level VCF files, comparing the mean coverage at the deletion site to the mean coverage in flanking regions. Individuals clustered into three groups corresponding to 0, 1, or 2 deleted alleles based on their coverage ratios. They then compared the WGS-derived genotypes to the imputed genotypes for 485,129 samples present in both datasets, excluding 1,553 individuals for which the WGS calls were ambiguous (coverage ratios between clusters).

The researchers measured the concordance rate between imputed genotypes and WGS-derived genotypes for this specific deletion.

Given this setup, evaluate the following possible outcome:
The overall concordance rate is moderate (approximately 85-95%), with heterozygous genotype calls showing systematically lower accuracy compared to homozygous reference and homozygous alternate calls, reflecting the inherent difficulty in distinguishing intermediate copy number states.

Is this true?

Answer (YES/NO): NO